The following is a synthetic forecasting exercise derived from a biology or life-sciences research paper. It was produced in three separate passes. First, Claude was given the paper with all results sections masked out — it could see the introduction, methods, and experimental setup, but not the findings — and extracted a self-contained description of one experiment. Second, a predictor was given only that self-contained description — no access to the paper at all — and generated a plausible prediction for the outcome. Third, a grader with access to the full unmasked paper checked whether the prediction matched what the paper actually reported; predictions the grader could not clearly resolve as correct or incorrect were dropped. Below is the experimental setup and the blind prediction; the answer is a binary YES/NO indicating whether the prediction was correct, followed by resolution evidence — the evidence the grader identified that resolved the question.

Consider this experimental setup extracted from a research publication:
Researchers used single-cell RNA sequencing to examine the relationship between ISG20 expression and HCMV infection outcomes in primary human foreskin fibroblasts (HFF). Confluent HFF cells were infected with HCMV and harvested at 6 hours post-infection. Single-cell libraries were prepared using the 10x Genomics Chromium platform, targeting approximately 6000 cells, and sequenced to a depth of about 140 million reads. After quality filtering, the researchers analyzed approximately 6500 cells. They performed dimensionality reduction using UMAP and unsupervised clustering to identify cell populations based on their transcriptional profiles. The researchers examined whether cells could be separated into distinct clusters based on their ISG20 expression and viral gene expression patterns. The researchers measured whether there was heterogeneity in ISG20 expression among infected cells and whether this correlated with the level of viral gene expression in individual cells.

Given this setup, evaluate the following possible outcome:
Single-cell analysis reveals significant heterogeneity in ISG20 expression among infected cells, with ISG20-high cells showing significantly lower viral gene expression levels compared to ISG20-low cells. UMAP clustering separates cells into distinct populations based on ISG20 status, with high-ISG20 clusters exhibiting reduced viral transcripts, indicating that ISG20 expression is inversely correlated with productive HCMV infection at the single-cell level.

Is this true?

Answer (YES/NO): YES